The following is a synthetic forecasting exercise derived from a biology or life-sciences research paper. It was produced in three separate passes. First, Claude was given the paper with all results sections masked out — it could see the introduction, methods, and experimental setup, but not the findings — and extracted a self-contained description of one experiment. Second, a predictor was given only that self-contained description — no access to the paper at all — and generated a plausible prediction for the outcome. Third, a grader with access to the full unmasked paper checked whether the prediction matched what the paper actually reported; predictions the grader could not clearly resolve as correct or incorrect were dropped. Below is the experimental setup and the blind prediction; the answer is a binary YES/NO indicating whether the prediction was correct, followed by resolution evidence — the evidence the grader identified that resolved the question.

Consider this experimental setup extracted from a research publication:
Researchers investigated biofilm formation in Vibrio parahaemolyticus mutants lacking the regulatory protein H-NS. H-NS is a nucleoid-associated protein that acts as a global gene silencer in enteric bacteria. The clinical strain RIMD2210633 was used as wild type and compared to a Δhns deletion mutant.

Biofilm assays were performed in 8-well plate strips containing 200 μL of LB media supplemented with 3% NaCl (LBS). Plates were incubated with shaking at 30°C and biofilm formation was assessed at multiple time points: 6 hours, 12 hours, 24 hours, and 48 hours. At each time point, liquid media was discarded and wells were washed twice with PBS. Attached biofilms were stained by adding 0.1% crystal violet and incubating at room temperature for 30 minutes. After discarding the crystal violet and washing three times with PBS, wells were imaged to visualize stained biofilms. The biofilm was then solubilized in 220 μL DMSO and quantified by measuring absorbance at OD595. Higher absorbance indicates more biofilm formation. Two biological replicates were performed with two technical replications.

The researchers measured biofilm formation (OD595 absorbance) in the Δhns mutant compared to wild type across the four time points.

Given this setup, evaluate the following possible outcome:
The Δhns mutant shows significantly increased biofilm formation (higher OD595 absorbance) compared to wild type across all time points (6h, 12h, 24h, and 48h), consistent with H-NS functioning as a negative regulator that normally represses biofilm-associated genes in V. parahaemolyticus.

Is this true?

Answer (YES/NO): NO